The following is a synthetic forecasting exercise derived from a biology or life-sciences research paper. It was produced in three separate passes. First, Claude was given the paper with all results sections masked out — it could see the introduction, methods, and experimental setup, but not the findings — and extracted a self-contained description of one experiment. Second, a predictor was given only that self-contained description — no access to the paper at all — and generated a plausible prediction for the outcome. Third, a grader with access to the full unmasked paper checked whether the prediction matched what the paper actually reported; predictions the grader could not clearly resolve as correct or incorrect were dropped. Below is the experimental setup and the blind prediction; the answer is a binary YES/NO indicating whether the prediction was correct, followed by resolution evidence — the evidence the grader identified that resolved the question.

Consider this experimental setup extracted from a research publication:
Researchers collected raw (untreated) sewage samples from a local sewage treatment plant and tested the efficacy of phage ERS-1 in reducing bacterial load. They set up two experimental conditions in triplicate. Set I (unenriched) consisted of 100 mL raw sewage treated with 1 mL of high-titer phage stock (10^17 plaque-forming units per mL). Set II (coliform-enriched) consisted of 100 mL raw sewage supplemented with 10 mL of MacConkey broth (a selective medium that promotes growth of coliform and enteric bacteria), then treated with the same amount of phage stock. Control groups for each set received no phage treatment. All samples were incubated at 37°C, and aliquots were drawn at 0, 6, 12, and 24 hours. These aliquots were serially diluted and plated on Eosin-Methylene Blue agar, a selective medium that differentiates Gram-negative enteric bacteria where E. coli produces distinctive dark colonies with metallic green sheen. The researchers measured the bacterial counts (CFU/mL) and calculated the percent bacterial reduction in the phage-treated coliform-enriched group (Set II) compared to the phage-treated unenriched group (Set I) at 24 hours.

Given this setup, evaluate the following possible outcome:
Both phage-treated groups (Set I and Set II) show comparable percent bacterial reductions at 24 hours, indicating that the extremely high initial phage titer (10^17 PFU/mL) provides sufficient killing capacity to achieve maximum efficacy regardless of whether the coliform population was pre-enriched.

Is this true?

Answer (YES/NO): NO